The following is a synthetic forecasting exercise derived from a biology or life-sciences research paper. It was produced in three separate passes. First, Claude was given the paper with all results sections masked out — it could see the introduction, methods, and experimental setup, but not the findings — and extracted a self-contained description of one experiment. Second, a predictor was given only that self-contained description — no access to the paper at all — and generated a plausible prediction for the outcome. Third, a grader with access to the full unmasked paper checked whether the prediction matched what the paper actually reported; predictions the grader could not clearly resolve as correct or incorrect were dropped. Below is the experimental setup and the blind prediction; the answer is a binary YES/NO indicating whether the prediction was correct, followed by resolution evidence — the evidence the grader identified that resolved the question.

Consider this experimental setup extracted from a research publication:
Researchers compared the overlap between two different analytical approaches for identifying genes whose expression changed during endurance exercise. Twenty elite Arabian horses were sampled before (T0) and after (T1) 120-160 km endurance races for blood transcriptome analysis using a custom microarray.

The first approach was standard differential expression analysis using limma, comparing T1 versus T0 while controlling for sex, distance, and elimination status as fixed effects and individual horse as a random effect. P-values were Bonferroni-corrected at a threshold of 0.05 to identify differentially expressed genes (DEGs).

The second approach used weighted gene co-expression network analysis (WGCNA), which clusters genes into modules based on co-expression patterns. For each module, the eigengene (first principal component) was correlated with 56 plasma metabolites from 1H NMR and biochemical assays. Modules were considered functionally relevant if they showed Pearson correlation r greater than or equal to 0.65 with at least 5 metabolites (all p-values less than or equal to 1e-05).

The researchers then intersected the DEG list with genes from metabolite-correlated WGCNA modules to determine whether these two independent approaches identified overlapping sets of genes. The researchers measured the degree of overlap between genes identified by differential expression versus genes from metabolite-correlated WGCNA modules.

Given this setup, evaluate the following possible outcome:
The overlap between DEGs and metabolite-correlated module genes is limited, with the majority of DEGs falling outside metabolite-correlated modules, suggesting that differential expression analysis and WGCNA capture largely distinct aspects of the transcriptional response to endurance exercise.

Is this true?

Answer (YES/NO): NO